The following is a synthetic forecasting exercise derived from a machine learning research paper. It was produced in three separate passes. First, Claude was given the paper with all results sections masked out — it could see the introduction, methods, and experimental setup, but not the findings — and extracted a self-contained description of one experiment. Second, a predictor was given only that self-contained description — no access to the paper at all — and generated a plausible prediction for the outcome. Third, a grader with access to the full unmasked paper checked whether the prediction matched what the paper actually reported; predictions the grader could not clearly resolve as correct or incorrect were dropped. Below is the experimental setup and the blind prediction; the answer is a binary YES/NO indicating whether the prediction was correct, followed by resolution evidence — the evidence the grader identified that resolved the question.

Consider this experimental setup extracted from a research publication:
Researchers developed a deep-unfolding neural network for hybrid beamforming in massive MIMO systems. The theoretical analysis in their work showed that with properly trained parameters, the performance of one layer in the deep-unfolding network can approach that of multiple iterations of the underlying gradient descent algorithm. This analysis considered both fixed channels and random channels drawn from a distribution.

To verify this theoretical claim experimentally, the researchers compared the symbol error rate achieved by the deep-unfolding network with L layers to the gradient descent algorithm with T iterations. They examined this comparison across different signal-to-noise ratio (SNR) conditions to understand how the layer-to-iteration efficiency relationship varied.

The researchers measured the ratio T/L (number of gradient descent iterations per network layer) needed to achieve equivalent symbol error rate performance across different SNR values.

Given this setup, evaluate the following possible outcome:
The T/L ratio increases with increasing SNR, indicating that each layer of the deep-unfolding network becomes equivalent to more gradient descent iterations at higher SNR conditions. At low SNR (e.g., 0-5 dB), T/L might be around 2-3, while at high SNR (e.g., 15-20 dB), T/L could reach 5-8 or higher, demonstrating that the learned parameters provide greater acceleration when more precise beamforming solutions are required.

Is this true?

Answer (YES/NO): NO